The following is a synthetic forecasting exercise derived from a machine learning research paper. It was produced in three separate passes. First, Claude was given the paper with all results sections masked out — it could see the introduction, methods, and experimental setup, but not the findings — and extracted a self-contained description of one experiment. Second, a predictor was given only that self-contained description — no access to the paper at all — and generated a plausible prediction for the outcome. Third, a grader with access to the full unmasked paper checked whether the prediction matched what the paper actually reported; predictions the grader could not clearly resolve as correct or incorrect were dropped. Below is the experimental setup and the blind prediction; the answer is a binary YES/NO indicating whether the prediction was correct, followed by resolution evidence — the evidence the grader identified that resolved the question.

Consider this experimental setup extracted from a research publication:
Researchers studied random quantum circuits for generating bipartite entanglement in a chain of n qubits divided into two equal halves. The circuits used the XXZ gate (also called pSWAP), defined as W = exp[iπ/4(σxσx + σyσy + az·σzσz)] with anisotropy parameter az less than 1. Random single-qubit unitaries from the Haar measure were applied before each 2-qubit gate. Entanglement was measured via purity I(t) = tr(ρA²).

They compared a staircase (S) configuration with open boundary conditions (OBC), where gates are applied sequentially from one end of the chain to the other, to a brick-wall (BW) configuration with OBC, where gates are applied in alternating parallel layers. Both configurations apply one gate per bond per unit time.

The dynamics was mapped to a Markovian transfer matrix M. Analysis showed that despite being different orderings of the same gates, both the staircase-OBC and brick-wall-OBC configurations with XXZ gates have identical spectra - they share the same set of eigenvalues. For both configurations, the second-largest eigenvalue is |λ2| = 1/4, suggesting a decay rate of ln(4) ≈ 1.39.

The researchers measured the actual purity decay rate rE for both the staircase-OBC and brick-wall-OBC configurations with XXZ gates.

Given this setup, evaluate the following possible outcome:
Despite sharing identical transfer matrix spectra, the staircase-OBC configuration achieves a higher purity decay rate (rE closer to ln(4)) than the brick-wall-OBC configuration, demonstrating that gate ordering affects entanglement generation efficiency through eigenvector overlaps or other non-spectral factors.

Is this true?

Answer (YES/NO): NO